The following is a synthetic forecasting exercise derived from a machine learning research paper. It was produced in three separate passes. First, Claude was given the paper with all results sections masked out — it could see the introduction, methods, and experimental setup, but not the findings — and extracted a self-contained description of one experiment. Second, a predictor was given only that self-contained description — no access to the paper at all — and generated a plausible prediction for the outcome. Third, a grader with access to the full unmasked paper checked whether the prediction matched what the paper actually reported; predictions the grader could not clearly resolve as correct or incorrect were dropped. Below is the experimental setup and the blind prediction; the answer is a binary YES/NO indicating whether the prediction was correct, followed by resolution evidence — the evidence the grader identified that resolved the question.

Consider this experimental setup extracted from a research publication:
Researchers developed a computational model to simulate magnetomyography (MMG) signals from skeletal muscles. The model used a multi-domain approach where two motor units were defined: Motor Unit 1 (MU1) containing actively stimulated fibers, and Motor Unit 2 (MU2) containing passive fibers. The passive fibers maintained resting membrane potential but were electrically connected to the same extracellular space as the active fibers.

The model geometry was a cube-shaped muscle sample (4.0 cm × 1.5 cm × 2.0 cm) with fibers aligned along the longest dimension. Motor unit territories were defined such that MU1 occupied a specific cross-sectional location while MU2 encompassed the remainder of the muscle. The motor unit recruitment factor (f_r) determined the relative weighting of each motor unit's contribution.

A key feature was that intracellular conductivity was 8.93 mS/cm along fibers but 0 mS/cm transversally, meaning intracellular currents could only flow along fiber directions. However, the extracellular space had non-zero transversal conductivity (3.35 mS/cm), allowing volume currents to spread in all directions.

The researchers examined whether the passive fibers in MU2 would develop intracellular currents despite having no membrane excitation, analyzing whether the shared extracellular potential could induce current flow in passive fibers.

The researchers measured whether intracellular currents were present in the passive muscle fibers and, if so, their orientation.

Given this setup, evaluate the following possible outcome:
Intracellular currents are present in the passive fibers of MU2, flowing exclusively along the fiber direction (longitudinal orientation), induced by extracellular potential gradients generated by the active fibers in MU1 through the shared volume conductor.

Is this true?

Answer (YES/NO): YES